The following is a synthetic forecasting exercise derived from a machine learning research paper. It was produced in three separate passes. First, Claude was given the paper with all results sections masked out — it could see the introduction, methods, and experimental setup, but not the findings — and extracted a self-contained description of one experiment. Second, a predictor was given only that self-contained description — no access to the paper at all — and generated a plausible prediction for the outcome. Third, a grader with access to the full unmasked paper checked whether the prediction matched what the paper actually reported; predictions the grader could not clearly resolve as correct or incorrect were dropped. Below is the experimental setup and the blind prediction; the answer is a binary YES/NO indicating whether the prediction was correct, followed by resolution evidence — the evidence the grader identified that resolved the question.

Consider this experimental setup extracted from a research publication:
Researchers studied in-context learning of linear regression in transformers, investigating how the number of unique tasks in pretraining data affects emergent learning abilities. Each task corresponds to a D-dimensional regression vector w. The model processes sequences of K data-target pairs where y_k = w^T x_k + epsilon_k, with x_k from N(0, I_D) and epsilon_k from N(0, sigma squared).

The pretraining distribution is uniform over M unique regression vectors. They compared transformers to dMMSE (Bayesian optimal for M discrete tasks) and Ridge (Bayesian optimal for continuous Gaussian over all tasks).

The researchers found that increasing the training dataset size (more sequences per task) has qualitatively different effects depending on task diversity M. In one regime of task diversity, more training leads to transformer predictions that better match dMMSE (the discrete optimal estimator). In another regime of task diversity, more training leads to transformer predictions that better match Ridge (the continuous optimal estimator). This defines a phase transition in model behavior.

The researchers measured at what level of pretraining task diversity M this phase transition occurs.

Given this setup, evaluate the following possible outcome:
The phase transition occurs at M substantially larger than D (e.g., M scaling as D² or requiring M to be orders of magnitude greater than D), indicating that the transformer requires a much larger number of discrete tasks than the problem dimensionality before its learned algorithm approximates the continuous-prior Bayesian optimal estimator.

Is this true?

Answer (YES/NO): YES